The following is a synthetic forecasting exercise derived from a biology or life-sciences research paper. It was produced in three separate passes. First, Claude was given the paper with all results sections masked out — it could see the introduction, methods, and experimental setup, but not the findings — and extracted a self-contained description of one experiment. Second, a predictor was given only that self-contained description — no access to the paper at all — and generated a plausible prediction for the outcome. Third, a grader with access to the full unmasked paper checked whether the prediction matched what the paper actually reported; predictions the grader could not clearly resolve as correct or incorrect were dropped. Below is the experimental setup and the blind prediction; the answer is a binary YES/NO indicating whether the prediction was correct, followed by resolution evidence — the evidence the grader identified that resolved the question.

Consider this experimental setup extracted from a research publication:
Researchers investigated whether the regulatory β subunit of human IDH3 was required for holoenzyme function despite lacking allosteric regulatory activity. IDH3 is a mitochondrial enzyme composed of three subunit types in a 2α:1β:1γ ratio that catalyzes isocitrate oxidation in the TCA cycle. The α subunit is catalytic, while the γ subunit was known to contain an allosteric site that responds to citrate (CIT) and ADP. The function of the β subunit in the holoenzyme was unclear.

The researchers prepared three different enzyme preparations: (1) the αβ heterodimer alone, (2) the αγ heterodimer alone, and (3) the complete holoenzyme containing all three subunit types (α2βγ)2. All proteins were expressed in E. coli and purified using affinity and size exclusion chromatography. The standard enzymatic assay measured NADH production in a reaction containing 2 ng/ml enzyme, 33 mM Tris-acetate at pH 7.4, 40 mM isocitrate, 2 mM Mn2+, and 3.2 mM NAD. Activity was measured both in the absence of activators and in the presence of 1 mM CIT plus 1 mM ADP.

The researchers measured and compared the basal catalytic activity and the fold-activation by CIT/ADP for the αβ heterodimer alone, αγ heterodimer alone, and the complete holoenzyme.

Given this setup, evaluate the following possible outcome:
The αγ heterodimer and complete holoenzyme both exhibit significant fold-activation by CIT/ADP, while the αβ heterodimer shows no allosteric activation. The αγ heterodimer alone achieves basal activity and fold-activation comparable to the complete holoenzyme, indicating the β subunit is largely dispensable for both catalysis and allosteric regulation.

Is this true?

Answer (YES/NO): NO